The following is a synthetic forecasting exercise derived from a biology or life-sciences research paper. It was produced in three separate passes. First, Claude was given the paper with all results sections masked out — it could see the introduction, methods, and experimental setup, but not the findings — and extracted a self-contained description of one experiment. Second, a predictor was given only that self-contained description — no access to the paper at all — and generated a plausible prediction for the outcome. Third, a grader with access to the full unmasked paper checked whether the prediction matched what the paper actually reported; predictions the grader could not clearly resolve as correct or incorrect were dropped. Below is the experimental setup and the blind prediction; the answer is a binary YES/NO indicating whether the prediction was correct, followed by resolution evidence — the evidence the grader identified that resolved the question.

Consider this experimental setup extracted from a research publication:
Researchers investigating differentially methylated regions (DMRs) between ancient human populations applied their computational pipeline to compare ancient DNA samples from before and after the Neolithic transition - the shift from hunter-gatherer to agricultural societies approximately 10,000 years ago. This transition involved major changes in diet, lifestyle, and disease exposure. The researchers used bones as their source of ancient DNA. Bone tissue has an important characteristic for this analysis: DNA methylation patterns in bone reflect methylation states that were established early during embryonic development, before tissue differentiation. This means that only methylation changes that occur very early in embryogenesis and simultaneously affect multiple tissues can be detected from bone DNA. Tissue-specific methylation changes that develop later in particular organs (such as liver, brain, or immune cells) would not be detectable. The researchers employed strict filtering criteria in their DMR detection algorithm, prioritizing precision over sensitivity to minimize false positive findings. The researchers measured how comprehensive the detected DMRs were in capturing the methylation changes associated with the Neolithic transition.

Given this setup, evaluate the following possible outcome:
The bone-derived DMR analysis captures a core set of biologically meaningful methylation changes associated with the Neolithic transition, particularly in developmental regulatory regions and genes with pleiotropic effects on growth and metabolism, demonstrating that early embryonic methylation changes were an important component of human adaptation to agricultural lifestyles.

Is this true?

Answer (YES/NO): NO